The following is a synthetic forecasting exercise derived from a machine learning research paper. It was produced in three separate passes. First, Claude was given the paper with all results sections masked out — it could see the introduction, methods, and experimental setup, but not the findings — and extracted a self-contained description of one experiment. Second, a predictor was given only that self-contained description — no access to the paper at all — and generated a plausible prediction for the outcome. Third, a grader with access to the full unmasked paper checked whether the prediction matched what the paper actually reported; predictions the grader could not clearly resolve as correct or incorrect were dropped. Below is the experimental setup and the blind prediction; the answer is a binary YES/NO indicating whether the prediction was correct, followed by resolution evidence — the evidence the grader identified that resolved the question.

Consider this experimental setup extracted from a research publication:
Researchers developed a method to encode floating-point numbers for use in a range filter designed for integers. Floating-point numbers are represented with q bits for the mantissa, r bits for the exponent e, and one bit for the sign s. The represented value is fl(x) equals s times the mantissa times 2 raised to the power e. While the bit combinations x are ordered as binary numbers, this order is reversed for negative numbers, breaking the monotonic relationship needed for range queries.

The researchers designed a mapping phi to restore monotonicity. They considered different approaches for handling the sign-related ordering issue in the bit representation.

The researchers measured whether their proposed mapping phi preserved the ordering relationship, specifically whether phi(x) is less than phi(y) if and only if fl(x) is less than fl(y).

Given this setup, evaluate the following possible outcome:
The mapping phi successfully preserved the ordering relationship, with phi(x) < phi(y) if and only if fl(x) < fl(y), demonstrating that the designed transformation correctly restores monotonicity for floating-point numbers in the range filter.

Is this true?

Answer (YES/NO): YES